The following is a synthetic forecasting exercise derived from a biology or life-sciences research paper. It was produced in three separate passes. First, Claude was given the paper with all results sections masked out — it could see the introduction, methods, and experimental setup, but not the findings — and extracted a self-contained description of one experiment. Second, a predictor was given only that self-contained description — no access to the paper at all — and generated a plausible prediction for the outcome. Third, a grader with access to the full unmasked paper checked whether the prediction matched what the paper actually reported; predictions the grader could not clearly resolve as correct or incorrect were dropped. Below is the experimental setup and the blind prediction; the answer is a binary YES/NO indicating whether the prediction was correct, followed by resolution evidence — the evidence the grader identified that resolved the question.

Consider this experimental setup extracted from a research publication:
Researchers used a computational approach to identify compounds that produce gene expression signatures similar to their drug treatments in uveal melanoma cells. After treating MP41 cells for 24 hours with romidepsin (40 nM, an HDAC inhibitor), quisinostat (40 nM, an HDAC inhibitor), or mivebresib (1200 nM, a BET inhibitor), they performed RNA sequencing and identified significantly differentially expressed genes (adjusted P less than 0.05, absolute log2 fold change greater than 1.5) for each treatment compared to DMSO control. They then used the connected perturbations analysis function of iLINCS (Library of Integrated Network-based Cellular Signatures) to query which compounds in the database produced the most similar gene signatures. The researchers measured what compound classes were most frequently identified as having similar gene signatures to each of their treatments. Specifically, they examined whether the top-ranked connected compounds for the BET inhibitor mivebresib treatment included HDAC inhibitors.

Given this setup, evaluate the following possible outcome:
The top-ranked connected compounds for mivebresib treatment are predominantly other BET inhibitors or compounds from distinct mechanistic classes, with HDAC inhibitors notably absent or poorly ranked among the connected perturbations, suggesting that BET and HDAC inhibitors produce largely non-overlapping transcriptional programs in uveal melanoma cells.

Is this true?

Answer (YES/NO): NO